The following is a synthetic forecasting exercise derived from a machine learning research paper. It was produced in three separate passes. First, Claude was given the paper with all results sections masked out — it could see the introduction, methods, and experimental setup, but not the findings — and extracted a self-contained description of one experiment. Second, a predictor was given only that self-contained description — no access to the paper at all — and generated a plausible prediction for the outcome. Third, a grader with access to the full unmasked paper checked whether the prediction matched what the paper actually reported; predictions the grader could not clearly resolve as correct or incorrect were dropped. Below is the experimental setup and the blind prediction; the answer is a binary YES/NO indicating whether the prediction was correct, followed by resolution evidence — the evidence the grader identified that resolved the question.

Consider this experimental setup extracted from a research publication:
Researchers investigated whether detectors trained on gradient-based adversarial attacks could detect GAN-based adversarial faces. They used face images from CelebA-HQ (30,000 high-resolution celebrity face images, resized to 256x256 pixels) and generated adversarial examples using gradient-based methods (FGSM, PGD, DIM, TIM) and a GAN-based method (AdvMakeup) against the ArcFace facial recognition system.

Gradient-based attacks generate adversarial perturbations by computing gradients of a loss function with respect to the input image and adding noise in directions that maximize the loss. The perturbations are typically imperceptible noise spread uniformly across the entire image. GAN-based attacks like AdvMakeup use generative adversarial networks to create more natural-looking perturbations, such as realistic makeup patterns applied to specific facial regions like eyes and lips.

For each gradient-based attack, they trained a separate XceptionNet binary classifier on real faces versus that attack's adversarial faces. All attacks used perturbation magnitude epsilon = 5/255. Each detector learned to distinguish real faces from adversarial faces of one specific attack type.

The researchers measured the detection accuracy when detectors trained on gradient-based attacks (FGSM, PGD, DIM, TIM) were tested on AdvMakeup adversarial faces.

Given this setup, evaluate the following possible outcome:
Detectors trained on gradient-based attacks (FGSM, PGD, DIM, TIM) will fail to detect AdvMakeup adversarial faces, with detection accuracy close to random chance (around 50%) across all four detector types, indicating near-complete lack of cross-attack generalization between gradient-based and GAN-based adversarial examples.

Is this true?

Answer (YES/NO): NO